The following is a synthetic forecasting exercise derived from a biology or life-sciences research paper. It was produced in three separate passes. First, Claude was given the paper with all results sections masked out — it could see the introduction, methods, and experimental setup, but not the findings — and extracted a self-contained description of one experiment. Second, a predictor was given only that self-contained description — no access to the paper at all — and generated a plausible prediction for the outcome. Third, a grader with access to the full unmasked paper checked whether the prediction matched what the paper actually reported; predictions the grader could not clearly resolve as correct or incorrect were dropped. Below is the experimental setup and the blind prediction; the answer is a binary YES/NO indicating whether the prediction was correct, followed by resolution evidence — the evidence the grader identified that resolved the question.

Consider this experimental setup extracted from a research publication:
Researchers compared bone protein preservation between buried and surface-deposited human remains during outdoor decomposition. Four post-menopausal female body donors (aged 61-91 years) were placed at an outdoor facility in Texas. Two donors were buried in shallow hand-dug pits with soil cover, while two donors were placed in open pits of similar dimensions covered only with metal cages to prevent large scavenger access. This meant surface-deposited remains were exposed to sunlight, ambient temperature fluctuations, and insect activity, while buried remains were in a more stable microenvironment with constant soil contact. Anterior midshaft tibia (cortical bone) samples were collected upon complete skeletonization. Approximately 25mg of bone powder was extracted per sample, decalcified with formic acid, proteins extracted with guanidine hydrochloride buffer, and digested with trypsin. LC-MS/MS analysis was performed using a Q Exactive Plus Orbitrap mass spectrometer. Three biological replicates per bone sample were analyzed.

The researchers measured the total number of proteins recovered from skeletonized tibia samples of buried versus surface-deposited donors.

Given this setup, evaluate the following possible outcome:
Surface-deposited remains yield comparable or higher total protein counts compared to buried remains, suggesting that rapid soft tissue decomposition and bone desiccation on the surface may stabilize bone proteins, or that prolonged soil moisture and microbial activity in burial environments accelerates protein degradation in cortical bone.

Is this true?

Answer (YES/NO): YES